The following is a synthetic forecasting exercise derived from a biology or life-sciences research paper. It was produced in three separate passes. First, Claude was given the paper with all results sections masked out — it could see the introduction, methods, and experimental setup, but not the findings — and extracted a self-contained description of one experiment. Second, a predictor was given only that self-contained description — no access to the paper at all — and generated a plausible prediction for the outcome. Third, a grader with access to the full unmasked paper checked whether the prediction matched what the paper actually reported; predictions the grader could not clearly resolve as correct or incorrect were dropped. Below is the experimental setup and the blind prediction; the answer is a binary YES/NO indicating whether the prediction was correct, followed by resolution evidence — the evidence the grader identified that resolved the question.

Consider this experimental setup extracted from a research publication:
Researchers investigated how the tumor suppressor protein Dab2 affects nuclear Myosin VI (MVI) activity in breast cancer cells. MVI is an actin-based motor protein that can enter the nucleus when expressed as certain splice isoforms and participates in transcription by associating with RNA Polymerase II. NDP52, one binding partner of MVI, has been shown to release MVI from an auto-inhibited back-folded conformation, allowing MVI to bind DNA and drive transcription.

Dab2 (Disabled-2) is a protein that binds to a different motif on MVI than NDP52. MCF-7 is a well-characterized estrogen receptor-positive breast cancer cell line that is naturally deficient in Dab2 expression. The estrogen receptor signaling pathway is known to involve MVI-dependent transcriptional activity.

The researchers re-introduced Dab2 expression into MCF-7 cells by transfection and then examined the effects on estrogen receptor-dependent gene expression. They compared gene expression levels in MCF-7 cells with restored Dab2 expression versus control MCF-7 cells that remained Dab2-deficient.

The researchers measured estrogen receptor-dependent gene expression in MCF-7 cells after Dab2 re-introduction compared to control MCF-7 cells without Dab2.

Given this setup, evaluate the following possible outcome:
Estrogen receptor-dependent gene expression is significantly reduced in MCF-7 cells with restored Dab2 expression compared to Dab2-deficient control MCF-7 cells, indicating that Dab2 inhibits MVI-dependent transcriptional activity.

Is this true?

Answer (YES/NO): YES